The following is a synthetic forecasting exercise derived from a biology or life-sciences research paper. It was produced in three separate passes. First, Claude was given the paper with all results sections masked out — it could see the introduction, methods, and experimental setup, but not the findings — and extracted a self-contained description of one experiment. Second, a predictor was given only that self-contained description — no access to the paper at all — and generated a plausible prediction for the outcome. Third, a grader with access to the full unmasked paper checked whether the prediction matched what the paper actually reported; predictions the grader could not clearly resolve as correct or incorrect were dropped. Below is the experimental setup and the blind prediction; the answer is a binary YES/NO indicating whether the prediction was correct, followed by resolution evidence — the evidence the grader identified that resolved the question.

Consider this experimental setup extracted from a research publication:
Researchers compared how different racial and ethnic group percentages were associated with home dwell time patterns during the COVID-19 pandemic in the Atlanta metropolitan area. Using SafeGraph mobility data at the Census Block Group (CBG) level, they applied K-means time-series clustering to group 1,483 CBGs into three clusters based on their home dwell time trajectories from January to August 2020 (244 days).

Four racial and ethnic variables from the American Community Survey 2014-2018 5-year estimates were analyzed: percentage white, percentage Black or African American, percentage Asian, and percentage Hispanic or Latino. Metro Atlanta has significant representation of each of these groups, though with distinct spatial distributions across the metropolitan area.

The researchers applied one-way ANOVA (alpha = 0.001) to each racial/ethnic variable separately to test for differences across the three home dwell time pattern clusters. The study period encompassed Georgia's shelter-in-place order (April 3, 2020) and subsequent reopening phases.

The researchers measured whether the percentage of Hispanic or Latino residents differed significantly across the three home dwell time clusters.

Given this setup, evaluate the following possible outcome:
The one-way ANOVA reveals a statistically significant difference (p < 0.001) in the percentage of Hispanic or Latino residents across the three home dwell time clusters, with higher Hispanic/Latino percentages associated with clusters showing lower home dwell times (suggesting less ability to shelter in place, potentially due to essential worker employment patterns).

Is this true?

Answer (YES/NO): NO